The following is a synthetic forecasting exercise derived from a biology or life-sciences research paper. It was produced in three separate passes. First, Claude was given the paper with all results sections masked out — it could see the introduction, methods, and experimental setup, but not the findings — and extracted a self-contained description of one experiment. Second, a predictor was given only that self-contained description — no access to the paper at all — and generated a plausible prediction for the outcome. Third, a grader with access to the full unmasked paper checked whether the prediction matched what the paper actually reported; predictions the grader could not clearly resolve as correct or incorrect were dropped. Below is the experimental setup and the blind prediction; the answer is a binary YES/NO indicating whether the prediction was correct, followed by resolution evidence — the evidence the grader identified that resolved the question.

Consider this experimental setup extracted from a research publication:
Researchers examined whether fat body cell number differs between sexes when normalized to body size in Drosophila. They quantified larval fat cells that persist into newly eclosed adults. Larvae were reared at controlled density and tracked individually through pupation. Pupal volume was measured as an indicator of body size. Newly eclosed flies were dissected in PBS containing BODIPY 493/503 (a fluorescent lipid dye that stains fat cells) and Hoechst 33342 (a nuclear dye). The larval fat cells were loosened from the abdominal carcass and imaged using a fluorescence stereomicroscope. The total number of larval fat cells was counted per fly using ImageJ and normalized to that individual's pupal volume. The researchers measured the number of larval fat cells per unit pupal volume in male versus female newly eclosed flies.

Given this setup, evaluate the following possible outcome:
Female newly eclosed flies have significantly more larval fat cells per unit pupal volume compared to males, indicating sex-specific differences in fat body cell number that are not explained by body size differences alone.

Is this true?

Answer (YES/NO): NO